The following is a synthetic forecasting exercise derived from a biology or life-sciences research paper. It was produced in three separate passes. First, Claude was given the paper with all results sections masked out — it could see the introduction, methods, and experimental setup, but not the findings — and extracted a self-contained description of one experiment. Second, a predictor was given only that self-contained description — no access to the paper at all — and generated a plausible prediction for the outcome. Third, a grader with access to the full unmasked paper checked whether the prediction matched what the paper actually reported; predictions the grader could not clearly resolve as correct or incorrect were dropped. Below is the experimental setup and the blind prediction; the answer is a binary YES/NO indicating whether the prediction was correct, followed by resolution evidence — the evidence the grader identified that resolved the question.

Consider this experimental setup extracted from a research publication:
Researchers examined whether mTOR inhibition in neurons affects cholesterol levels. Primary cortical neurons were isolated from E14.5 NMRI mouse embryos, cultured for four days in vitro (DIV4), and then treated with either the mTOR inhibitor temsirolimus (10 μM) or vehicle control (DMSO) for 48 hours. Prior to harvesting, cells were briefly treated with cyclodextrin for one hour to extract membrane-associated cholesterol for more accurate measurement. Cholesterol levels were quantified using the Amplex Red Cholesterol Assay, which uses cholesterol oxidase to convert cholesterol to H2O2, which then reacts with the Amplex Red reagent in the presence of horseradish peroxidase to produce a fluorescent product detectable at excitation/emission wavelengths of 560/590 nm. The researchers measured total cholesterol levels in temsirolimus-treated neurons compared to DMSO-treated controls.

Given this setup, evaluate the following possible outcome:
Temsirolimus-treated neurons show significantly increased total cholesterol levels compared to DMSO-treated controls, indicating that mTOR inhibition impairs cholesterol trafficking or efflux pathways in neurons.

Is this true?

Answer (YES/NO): NO